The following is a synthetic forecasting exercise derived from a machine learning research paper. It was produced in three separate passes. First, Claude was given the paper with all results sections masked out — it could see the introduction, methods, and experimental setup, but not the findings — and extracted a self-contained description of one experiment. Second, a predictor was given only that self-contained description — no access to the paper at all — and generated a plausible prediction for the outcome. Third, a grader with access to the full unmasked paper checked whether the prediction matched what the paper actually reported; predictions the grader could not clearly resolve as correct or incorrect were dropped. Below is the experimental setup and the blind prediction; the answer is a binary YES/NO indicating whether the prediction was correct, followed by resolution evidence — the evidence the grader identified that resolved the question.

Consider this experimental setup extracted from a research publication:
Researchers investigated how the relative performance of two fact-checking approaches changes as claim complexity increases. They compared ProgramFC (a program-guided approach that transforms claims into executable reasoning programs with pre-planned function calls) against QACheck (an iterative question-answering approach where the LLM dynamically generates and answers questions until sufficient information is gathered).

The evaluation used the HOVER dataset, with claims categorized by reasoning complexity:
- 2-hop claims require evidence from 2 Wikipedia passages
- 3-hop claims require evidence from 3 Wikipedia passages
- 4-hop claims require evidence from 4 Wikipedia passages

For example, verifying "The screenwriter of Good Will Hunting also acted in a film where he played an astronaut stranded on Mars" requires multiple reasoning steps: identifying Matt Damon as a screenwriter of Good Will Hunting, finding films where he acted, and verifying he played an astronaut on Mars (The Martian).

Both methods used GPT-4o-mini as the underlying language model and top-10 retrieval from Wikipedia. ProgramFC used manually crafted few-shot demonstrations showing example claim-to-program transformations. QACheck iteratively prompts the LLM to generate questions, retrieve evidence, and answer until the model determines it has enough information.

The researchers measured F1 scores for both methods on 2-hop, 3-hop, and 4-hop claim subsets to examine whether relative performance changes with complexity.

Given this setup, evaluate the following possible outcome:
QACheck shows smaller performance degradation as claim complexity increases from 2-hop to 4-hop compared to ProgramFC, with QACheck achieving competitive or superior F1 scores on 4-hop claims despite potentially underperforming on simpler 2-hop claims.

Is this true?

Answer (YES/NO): YES